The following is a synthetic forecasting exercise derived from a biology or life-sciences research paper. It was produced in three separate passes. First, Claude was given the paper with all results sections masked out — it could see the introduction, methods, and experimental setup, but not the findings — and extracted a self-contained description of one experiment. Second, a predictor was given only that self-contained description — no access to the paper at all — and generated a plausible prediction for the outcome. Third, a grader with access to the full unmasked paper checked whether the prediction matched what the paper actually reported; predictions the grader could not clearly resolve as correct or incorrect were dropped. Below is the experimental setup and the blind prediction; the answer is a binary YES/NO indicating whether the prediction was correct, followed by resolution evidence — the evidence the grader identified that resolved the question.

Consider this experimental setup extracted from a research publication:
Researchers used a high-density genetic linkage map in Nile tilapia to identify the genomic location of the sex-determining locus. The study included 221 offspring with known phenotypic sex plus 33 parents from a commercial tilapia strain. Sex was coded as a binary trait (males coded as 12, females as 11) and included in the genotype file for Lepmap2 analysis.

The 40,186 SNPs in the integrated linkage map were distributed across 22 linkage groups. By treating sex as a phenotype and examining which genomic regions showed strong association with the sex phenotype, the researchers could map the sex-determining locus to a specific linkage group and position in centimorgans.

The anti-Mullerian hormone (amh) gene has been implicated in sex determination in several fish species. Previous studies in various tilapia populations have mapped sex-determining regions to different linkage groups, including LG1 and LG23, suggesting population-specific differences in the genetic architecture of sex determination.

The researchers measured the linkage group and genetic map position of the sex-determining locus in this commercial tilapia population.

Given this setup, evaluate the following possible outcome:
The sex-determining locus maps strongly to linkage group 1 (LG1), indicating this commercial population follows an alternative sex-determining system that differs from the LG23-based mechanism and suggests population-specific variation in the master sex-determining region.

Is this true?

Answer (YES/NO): NO